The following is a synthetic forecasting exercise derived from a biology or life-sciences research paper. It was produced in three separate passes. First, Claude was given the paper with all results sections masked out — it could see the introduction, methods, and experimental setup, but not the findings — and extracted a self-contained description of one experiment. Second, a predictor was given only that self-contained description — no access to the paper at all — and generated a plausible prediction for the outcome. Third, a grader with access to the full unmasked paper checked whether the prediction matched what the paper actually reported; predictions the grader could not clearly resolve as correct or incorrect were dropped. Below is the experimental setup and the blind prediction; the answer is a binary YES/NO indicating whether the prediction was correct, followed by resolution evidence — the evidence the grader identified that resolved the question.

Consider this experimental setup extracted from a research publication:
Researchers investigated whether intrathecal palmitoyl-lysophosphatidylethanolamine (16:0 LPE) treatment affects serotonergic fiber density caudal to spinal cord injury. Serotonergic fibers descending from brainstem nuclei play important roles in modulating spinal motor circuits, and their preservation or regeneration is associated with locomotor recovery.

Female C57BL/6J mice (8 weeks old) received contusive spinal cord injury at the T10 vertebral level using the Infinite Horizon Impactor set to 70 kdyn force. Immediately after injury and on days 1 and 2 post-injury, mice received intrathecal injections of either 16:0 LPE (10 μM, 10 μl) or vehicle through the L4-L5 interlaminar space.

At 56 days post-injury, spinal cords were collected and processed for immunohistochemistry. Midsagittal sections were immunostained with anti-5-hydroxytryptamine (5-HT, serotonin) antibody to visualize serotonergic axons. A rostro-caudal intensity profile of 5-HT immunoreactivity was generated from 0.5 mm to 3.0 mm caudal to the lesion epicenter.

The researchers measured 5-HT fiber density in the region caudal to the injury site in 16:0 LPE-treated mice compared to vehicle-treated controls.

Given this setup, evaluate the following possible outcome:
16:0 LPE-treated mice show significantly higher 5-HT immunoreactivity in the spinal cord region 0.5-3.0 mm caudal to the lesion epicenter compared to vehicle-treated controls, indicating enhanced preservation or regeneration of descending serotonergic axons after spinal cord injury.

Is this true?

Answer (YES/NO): YES